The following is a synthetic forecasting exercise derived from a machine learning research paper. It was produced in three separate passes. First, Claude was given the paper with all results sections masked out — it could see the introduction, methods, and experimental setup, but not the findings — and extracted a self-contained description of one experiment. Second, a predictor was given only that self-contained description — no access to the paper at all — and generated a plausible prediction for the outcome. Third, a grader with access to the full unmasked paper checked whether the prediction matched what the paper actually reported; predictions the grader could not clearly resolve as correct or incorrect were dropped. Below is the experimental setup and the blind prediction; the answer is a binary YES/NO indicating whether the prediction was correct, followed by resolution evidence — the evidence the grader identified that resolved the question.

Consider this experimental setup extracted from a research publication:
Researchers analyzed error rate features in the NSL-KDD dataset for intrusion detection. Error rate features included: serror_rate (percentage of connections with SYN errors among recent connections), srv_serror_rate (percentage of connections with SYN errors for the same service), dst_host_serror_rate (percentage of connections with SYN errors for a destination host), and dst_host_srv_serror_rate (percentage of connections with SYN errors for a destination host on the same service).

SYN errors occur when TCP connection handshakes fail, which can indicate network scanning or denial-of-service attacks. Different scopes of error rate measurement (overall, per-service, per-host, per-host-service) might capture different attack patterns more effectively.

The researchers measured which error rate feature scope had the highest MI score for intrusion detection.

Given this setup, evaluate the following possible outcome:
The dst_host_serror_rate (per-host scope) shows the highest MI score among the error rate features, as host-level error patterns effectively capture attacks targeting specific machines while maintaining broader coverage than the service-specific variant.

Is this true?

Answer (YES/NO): YES